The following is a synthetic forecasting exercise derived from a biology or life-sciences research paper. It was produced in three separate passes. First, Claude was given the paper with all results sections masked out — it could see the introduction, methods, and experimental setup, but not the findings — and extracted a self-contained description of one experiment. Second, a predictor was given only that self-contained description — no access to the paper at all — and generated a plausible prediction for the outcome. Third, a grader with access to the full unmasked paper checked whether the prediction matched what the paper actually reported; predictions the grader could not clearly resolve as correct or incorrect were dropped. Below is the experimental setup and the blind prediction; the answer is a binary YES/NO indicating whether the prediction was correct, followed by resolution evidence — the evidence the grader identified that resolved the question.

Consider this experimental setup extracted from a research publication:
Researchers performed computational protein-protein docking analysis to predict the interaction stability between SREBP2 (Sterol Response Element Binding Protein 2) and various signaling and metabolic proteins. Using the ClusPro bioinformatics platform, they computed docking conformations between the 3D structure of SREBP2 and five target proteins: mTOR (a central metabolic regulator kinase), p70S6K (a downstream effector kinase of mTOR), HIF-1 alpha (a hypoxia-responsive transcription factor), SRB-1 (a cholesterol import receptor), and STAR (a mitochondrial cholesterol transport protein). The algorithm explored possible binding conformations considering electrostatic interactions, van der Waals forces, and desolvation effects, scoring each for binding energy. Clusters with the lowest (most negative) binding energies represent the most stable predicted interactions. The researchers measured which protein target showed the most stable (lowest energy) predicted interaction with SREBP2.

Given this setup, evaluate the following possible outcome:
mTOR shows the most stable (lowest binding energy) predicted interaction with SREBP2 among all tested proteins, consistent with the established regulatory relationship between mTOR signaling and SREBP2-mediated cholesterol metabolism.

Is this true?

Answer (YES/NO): YES